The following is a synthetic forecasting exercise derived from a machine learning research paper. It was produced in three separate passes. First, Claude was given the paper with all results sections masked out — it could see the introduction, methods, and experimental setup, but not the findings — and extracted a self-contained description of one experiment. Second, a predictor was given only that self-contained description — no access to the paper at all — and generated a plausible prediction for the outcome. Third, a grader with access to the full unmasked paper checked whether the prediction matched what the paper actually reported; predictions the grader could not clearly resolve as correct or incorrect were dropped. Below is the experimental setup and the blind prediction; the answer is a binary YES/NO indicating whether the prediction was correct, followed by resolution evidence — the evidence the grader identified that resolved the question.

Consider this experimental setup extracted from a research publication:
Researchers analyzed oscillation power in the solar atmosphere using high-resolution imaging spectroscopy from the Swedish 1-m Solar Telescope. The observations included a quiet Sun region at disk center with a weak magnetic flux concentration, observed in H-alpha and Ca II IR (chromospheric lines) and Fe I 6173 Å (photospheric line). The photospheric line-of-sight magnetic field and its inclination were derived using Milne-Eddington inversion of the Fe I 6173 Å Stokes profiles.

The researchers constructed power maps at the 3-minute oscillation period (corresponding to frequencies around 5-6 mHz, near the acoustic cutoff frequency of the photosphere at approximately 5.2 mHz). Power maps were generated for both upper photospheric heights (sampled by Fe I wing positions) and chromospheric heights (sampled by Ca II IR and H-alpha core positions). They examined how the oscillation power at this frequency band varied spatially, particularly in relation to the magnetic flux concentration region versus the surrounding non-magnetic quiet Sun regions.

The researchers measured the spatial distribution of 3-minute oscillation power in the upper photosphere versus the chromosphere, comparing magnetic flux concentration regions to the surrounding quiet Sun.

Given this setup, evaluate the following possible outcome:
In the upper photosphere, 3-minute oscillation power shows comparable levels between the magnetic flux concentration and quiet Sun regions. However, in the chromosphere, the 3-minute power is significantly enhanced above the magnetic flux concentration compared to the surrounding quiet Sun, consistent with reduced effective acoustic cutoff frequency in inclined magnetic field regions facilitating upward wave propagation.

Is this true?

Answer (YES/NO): NO